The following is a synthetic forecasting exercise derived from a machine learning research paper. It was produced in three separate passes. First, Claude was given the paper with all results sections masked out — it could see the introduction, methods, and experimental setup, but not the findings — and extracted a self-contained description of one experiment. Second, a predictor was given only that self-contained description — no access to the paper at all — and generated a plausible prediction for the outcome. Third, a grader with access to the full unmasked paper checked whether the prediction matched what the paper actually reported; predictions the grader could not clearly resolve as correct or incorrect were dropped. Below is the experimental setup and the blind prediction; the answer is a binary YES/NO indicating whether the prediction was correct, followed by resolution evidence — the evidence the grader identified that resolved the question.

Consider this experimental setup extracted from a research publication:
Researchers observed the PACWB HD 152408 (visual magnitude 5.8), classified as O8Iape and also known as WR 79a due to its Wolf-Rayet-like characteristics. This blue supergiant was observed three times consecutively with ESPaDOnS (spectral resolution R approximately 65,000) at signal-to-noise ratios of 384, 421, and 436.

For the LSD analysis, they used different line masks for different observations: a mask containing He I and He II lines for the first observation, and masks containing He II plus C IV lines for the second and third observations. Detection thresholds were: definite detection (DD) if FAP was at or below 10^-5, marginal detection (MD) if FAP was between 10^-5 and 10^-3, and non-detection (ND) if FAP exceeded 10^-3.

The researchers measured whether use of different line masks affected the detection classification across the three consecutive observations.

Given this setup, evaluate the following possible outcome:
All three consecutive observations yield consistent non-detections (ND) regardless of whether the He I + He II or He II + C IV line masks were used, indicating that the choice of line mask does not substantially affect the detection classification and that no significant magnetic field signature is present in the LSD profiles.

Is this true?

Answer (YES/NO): NO